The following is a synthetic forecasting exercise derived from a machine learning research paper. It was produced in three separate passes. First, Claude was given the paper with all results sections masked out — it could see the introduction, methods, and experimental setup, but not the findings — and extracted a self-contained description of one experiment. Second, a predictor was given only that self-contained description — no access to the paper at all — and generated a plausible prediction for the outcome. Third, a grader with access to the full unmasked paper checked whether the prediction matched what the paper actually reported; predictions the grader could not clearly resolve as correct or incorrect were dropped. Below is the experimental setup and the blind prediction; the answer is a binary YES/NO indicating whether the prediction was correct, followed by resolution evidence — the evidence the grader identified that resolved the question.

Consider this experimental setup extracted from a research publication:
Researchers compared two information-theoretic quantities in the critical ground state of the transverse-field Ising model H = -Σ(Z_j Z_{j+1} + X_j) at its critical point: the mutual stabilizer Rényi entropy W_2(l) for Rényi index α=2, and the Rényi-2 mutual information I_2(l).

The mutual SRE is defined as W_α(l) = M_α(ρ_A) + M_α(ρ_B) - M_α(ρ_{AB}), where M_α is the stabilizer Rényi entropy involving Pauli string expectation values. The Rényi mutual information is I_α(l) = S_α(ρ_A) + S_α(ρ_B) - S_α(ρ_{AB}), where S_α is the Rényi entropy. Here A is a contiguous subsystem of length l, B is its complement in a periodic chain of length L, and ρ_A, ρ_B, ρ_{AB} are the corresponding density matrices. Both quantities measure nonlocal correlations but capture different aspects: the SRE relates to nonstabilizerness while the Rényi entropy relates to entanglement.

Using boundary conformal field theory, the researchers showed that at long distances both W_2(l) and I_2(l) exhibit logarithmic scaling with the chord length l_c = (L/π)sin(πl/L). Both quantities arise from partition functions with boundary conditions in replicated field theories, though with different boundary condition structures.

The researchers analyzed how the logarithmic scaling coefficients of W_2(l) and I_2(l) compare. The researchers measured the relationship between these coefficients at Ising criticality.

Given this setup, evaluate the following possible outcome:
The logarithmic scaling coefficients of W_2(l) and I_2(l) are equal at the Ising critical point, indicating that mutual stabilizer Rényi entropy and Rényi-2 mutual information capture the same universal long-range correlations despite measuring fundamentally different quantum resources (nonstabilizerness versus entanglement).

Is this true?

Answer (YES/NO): YES